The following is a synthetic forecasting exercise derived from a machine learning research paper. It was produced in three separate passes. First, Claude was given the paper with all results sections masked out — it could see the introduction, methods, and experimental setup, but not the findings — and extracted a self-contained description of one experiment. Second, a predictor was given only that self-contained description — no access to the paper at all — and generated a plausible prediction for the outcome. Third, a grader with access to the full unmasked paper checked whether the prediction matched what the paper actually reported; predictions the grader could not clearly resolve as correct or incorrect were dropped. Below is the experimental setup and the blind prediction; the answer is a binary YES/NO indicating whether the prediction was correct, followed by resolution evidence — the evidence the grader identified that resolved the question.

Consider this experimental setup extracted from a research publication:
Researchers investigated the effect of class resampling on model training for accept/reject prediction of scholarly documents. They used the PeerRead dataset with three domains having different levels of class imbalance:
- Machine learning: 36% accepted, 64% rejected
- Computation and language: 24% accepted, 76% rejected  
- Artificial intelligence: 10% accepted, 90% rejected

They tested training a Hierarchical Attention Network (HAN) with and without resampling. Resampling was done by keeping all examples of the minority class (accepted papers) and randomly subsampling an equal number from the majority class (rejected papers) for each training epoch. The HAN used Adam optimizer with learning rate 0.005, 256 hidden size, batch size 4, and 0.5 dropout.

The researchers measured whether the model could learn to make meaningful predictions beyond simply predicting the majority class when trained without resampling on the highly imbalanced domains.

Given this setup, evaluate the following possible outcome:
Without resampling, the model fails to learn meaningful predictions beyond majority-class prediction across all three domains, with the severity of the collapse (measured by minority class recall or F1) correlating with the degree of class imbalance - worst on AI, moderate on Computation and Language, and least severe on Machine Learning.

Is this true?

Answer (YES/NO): NO